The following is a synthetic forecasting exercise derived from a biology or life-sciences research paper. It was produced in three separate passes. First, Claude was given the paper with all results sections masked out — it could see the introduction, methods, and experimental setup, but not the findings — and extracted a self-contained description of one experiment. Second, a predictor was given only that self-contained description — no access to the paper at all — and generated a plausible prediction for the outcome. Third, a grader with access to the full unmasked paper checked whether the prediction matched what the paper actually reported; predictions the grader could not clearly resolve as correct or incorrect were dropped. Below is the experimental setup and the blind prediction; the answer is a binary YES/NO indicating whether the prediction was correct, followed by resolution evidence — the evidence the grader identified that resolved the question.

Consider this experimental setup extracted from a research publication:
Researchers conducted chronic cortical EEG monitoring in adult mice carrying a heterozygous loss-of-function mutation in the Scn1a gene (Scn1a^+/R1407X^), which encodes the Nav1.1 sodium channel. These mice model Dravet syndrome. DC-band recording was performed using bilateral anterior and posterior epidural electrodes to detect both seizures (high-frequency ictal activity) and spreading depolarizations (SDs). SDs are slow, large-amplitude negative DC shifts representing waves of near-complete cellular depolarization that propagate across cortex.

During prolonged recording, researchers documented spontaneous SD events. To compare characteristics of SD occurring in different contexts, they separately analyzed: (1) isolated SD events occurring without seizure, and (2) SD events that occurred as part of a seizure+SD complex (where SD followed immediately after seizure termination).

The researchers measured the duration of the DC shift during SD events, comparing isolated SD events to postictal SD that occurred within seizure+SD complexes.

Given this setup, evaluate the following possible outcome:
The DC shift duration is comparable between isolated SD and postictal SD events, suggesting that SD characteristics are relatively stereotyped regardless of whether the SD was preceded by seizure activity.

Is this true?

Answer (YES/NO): NO